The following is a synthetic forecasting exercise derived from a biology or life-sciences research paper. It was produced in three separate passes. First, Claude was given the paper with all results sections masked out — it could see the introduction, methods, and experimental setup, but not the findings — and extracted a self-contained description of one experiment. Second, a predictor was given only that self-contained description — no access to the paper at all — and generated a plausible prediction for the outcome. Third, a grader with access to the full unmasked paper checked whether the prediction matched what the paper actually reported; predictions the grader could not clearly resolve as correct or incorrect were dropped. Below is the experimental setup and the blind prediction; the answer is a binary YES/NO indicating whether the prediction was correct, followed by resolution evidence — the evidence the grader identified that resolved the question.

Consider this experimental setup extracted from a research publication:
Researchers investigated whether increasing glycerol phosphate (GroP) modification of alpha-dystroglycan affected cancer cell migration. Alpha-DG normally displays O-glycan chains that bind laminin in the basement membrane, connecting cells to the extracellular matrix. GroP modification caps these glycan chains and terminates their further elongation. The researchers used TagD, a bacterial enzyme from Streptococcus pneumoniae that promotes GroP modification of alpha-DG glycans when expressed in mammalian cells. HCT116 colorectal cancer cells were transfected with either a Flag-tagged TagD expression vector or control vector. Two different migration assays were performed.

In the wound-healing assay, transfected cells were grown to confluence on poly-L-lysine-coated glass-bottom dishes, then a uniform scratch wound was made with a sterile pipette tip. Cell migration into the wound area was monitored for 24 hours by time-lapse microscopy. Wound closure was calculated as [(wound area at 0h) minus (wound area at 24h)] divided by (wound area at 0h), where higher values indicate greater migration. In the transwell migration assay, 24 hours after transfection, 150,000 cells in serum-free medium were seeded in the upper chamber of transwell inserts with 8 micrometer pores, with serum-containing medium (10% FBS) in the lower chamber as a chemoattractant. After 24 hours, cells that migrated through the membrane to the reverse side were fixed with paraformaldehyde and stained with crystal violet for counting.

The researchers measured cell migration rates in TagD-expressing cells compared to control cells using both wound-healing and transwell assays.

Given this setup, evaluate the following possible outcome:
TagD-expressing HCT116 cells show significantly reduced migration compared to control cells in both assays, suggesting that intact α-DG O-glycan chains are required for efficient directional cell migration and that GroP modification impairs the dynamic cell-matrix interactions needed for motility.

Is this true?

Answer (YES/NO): NO